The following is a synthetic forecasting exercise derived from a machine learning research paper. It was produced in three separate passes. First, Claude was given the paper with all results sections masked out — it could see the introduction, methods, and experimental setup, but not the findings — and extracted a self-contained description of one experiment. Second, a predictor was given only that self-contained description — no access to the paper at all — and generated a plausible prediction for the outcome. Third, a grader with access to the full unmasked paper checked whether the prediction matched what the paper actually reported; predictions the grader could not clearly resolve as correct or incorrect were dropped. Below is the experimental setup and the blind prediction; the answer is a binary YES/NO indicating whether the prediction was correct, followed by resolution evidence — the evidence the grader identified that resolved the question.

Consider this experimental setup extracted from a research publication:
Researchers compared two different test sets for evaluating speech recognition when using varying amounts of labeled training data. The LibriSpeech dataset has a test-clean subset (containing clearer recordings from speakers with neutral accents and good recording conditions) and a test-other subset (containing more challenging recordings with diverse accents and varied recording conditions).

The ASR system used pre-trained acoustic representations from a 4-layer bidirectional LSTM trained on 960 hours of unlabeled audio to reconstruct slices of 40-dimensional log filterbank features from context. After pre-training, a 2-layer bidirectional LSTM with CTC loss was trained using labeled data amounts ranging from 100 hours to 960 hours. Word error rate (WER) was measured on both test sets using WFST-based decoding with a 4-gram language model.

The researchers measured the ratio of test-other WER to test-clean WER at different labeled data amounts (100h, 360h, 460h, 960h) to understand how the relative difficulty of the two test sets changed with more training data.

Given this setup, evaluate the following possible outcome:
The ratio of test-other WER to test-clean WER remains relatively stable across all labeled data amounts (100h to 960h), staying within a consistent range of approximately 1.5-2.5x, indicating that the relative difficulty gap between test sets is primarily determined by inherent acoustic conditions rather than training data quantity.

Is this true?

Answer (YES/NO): NO